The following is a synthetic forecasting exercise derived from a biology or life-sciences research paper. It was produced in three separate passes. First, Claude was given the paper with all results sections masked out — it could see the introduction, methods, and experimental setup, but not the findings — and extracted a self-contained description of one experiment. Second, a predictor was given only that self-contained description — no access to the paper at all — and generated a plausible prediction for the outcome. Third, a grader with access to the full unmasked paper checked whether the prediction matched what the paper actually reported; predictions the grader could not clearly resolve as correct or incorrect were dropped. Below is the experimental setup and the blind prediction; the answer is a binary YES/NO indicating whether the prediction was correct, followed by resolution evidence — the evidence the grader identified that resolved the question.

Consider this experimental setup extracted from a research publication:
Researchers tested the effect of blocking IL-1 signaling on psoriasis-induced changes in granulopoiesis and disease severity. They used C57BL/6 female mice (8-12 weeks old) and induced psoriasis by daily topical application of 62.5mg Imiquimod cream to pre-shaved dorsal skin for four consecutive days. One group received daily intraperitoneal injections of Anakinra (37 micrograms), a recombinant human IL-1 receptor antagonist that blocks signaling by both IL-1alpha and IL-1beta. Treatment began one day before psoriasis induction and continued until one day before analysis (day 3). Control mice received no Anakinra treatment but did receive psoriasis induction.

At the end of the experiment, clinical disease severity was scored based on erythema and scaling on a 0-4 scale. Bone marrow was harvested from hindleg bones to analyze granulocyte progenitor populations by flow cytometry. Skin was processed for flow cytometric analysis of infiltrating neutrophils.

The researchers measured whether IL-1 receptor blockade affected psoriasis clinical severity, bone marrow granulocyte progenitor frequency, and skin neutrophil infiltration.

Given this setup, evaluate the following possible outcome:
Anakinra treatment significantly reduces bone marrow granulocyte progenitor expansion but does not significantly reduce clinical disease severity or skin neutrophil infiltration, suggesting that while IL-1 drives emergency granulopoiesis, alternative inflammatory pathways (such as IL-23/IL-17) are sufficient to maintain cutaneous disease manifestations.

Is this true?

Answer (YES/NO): NO